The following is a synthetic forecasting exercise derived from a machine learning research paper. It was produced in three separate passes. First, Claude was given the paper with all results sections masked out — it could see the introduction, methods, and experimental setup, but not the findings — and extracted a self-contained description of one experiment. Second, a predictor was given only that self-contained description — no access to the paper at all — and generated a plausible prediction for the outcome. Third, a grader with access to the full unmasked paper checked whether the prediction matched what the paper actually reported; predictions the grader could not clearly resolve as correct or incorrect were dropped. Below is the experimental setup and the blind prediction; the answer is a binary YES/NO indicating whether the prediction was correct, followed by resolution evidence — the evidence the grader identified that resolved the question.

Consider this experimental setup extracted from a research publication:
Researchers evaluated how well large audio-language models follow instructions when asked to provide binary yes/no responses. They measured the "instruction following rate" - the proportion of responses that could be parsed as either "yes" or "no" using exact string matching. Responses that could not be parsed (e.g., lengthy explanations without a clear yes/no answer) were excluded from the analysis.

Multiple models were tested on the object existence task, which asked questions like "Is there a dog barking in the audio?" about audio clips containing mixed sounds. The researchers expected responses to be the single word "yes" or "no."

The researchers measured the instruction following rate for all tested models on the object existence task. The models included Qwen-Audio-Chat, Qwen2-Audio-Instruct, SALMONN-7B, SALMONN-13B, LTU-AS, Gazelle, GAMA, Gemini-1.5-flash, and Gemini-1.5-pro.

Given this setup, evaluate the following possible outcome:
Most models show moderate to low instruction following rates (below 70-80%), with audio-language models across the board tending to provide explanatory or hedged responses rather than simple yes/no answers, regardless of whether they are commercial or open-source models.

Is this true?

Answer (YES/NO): NO